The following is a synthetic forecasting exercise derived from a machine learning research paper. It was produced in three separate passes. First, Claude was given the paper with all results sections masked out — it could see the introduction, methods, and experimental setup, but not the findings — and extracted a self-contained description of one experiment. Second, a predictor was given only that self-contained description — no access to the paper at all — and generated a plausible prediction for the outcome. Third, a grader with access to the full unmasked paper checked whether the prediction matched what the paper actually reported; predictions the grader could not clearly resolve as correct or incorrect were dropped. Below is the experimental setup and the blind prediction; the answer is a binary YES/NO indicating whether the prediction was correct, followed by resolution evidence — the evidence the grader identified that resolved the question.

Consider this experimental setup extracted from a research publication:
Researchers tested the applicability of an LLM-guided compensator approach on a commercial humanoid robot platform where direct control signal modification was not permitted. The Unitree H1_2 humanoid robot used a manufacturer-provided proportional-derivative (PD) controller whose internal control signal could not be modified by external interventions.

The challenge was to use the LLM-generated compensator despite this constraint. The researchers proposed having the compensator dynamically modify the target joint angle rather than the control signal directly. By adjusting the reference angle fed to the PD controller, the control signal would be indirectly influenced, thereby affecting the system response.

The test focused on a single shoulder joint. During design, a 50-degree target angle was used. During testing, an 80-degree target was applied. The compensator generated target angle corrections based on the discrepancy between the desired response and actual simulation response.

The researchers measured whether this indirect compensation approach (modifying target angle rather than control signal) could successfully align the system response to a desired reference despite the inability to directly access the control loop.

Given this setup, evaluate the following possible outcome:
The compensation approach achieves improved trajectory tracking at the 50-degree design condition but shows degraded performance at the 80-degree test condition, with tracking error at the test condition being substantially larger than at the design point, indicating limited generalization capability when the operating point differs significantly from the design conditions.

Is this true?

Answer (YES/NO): NO